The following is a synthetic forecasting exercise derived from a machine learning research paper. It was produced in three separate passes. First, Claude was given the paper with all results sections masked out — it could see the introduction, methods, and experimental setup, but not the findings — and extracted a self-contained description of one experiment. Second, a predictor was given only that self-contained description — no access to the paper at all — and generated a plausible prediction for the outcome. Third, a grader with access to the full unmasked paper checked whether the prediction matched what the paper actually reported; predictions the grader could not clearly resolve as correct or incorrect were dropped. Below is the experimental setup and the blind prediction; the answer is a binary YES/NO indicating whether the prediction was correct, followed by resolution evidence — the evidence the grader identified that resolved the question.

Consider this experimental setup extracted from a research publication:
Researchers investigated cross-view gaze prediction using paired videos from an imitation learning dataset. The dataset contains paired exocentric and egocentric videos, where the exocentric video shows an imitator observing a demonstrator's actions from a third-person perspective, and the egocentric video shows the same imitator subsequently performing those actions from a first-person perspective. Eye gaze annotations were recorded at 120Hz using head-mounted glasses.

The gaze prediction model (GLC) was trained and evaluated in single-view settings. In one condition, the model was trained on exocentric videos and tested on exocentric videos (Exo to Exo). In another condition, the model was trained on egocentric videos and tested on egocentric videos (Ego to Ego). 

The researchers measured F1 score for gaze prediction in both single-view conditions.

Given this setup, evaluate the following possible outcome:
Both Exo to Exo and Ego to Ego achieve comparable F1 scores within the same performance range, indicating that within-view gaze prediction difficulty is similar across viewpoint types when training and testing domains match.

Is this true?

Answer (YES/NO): NO